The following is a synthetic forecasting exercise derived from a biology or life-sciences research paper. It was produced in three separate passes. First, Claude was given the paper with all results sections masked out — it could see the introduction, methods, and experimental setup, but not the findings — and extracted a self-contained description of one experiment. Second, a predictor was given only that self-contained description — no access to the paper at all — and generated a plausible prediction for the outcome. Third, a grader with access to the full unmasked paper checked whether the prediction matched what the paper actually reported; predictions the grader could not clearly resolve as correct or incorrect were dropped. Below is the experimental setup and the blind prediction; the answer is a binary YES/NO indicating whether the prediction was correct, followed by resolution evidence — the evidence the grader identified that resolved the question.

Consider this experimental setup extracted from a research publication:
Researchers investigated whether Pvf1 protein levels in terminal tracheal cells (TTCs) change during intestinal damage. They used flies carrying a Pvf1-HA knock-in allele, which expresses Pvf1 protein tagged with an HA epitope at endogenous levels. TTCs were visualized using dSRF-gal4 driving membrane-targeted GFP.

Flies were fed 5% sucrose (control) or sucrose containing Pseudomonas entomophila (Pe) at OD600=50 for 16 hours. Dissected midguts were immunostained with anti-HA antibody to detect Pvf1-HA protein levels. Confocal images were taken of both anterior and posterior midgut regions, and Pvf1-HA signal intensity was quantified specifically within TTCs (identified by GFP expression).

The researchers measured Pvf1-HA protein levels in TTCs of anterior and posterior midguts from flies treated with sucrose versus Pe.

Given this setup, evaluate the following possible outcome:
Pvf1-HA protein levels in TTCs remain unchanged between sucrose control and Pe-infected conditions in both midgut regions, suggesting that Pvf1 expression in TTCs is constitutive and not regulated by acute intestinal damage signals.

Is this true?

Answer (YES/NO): NO